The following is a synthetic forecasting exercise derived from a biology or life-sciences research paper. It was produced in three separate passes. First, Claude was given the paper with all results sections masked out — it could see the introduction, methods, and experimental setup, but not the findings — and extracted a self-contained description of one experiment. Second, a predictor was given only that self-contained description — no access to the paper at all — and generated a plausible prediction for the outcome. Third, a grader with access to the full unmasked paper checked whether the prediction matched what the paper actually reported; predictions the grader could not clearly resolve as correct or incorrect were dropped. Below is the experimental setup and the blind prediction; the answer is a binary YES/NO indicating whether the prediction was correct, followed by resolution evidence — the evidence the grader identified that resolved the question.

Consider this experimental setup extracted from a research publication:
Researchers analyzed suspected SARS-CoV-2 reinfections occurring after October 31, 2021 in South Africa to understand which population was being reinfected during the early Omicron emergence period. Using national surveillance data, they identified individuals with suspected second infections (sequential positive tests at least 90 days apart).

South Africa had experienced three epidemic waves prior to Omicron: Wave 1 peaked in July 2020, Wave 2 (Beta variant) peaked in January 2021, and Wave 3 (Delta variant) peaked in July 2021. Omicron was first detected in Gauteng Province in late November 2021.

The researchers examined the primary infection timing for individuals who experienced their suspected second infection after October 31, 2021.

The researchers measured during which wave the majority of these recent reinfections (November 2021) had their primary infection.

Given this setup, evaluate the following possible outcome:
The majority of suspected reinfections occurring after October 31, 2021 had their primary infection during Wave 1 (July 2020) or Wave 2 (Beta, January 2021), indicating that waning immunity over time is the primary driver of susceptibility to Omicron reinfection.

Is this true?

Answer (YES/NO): NO